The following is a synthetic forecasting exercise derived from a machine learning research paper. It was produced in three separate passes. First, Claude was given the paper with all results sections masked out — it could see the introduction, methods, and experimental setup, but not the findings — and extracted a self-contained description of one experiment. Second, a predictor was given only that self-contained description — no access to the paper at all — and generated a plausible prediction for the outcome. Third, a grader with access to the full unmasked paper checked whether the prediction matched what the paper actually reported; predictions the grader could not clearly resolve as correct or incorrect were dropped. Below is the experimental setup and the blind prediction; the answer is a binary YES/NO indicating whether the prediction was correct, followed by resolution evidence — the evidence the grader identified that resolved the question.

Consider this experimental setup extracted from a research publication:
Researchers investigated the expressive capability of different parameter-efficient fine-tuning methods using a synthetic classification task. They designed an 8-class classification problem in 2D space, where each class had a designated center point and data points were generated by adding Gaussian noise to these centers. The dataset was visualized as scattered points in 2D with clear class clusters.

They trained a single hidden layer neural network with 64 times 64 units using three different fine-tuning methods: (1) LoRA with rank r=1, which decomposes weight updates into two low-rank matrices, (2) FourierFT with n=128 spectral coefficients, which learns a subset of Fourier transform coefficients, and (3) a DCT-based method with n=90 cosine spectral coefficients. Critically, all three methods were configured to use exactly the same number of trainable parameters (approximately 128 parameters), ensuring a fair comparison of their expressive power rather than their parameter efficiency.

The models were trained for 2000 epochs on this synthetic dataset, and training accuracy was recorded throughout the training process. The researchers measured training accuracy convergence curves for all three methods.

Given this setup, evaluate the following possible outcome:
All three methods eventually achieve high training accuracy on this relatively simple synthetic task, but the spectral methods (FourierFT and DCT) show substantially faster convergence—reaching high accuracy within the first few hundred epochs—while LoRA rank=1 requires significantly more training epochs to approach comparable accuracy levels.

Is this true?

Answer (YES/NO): NO